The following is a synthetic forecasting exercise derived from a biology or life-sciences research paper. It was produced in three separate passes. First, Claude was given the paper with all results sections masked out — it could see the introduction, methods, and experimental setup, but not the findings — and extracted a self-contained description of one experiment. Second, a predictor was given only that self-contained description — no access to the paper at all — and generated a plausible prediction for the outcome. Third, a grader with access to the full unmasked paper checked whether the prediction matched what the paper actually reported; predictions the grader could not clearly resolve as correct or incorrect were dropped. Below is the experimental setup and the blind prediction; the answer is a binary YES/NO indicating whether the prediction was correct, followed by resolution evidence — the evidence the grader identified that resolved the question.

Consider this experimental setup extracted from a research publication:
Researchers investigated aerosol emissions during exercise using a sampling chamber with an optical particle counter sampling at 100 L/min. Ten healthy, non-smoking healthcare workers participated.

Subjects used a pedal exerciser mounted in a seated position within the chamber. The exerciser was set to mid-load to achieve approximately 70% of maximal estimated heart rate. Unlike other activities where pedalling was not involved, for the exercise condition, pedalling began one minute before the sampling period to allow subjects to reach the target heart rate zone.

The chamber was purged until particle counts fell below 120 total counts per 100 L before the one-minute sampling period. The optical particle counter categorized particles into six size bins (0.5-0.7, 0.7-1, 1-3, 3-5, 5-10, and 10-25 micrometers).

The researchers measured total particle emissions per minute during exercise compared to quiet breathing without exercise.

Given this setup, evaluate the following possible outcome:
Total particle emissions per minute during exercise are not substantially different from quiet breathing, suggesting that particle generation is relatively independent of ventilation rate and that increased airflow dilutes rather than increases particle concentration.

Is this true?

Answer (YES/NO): NO